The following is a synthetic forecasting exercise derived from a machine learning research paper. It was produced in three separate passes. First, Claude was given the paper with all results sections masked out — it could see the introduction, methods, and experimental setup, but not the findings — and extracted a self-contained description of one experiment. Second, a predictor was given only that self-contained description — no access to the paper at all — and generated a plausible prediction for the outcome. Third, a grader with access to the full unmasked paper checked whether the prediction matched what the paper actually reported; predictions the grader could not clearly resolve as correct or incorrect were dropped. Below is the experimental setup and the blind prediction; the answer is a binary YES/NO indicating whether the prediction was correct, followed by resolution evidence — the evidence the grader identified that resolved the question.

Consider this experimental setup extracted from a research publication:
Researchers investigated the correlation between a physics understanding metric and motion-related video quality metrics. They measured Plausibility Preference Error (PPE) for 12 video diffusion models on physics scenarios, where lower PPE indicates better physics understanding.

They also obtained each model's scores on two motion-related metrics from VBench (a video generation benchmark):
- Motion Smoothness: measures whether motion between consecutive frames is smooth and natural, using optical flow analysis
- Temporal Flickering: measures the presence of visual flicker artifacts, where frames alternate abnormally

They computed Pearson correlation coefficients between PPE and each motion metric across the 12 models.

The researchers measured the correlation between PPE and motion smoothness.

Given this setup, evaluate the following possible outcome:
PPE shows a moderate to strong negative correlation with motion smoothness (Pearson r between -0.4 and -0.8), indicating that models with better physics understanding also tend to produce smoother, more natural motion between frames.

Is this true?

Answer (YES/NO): NO